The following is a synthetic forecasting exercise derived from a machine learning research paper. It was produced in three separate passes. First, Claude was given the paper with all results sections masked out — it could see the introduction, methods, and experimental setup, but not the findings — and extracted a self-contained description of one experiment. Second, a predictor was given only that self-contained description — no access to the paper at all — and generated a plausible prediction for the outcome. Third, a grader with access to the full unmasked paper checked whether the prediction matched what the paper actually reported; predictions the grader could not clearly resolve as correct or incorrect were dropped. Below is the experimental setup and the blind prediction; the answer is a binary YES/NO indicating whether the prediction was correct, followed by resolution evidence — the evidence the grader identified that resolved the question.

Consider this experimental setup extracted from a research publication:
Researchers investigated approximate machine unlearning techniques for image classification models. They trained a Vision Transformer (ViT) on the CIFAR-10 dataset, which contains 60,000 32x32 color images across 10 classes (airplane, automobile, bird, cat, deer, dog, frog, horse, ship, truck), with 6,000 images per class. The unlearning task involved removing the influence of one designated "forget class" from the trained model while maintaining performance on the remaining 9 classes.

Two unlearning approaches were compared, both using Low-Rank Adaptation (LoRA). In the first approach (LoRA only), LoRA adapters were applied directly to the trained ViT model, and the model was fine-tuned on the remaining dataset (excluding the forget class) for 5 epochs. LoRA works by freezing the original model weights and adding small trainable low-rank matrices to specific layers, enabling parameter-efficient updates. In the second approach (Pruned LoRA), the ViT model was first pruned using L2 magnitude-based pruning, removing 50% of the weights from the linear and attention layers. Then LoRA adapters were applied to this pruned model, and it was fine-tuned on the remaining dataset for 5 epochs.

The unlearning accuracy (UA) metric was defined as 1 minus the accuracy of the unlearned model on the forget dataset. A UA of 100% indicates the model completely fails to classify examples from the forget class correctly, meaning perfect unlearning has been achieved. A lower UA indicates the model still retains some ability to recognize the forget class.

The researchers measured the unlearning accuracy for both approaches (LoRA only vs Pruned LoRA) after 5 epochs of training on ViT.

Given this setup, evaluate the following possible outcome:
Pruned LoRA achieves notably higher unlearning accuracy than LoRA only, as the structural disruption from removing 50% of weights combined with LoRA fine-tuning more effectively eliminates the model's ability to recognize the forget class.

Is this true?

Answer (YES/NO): YES